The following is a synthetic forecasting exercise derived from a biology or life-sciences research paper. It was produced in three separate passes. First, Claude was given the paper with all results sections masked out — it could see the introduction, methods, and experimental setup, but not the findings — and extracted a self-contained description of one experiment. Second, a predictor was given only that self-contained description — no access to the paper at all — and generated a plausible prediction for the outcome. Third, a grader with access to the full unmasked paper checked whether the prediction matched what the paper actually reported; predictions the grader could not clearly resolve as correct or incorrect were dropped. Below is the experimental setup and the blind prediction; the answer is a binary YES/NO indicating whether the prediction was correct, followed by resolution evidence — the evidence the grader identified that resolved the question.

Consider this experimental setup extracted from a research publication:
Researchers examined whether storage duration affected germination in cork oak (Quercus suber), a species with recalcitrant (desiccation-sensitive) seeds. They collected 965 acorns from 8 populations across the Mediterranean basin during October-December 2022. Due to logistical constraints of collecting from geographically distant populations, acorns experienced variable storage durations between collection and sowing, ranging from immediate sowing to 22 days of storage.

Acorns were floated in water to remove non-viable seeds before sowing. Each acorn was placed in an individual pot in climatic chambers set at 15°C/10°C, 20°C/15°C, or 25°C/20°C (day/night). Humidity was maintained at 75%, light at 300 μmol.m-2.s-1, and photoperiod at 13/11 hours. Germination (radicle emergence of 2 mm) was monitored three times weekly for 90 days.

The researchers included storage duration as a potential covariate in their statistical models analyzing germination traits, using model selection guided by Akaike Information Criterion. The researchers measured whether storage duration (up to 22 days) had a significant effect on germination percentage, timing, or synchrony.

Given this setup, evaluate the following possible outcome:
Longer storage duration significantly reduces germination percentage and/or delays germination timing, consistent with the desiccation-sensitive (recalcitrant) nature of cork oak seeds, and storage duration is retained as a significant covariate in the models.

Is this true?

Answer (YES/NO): NO